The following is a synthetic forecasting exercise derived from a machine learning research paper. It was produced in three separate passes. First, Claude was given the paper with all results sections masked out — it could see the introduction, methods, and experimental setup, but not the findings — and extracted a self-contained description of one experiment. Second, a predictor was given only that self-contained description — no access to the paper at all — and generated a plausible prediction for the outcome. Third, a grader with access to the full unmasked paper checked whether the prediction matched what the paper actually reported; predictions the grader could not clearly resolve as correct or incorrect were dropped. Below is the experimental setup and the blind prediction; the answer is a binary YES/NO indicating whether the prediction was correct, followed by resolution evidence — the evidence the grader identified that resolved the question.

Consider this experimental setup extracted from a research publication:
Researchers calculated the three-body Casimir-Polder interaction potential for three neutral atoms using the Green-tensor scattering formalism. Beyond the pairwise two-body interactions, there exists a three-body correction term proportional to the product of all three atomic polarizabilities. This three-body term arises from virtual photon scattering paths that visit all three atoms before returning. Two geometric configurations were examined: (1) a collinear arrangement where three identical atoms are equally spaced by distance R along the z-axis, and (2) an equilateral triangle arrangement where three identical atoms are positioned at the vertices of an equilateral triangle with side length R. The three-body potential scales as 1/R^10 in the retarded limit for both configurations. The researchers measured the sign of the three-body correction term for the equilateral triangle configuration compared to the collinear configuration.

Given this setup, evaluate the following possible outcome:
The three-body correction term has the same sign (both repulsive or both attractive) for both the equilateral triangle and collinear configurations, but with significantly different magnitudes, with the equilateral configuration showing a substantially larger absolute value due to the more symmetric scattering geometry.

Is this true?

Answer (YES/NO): NO